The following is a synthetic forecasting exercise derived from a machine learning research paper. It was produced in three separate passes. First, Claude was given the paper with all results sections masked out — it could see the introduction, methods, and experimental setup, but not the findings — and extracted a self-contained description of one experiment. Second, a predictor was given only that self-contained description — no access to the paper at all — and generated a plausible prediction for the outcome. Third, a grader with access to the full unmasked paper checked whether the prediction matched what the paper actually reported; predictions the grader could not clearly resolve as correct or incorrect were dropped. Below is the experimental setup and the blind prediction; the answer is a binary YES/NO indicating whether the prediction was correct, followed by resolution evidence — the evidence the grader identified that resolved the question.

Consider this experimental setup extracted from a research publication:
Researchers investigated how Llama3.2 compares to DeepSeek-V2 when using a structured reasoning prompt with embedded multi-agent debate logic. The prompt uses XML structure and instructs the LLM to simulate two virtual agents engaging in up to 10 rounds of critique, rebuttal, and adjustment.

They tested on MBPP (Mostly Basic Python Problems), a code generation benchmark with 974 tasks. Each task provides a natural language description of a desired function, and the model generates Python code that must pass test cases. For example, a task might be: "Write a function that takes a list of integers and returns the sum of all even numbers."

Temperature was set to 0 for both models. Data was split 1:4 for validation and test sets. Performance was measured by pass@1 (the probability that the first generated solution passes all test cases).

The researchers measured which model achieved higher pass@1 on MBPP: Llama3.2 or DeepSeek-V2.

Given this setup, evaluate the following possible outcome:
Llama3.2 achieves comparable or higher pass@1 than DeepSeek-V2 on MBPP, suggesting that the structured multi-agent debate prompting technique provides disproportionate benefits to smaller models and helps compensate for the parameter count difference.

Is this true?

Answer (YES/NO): NO